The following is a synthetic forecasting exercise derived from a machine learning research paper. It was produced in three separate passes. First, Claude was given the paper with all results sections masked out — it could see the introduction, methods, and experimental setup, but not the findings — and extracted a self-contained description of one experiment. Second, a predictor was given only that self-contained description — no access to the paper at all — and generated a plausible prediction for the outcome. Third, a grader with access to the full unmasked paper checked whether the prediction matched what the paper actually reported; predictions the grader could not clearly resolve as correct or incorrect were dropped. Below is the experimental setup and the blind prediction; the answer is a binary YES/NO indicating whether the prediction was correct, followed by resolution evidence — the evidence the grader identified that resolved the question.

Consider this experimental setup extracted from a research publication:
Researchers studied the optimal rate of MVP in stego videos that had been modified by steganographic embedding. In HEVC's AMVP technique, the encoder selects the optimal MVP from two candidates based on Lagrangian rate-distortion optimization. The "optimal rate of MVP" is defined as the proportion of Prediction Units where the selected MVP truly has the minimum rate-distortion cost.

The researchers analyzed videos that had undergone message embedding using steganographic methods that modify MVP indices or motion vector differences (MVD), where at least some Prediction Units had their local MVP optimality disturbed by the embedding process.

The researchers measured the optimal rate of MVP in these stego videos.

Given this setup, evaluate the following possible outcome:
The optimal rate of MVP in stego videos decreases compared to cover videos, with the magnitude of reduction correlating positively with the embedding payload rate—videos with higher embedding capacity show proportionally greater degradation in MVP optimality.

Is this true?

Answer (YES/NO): YES